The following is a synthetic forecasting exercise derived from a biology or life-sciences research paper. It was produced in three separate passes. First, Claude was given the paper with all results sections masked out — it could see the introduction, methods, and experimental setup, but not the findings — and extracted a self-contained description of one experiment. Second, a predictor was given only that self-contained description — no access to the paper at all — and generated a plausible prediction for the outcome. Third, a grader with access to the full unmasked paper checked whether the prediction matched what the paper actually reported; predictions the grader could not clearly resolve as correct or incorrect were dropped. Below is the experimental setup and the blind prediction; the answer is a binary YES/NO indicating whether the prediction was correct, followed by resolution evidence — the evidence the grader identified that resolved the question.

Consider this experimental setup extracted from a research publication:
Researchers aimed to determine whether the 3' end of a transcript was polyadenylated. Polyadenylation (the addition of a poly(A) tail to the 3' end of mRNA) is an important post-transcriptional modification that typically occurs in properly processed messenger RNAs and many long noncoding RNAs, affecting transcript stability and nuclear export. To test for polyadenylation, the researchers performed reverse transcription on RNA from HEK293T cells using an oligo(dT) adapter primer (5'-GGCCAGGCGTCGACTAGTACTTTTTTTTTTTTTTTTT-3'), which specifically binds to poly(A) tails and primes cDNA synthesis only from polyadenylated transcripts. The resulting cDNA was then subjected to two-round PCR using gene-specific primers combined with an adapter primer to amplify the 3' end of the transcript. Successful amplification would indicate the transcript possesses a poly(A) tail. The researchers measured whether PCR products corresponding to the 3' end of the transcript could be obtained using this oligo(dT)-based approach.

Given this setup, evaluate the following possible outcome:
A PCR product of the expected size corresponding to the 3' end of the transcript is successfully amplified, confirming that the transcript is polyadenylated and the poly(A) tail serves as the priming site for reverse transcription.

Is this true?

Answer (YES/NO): YES